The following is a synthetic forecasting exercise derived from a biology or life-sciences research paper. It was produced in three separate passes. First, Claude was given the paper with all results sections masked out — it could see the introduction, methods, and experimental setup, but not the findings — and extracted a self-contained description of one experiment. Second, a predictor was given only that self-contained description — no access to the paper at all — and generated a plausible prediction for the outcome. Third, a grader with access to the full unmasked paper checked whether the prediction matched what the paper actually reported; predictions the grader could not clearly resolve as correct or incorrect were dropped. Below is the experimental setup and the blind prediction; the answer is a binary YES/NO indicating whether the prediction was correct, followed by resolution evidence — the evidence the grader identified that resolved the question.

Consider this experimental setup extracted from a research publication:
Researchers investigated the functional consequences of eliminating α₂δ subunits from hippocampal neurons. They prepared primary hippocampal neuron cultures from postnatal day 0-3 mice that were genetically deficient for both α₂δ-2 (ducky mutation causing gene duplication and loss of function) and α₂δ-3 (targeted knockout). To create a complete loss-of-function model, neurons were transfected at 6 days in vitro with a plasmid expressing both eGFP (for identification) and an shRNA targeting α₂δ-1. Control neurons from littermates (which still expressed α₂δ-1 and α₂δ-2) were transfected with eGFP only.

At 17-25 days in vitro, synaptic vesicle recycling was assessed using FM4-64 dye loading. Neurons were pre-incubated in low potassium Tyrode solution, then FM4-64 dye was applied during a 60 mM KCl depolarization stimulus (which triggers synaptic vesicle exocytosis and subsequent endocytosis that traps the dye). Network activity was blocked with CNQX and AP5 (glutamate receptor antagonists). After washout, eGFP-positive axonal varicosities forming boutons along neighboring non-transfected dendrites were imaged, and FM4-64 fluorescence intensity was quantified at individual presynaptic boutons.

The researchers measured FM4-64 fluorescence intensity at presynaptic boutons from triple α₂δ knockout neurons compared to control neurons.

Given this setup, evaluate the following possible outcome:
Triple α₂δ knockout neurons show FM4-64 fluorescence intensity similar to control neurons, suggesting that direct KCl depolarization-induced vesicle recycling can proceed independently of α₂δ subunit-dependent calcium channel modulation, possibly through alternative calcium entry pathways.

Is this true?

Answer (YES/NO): NO